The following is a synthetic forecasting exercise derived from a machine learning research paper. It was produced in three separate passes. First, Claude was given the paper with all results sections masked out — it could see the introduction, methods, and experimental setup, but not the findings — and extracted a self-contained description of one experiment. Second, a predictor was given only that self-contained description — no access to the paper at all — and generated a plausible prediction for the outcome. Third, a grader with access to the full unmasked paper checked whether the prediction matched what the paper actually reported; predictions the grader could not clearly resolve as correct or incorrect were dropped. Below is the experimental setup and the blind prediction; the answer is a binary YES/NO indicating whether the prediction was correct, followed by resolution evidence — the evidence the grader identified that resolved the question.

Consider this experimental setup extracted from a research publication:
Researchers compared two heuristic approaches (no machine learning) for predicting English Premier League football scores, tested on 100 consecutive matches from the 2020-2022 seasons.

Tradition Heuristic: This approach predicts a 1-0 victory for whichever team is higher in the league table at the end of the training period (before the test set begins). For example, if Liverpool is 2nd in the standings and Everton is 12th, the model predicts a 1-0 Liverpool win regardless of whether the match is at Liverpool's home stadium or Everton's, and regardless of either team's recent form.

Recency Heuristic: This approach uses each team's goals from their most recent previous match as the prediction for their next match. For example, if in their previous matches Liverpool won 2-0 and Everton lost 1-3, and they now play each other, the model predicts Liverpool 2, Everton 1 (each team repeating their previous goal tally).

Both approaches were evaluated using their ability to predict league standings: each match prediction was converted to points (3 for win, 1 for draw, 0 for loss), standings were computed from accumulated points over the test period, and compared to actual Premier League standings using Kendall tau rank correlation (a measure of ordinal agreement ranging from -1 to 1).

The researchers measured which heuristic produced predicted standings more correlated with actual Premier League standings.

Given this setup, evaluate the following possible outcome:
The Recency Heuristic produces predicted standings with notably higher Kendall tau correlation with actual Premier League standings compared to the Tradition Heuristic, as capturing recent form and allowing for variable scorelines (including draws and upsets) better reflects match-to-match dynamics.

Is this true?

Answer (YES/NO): YES